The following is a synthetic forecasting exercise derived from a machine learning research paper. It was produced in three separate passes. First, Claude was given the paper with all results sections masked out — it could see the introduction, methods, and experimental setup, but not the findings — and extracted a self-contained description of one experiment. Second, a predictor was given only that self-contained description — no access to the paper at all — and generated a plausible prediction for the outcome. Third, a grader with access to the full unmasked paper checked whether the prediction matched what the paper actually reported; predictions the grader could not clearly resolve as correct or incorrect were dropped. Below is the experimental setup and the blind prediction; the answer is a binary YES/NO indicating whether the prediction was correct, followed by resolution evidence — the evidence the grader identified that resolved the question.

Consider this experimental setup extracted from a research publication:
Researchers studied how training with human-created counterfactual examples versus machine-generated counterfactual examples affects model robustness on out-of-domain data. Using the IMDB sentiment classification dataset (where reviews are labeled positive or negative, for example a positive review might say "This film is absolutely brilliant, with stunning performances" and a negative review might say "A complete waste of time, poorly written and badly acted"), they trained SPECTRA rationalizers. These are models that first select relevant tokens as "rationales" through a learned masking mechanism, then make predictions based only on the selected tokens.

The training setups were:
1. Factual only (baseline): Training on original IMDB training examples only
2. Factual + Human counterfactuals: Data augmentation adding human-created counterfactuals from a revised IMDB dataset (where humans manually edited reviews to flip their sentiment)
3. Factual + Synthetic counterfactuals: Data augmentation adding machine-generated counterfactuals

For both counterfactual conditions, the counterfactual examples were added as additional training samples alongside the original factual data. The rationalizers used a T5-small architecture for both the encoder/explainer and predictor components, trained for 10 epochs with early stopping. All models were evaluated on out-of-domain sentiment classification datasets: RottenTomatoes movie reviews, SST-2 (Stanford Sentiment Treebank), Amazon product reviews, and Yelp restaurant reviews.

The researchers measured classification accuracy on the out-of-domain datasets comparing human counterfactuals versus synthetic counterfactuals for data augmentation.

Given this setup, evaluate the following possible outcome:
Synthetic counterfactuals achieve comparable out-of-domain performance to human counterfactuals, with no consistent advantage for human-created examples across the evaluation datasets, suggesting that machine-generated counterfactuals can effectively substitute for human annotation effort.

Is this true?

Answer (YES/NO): YES